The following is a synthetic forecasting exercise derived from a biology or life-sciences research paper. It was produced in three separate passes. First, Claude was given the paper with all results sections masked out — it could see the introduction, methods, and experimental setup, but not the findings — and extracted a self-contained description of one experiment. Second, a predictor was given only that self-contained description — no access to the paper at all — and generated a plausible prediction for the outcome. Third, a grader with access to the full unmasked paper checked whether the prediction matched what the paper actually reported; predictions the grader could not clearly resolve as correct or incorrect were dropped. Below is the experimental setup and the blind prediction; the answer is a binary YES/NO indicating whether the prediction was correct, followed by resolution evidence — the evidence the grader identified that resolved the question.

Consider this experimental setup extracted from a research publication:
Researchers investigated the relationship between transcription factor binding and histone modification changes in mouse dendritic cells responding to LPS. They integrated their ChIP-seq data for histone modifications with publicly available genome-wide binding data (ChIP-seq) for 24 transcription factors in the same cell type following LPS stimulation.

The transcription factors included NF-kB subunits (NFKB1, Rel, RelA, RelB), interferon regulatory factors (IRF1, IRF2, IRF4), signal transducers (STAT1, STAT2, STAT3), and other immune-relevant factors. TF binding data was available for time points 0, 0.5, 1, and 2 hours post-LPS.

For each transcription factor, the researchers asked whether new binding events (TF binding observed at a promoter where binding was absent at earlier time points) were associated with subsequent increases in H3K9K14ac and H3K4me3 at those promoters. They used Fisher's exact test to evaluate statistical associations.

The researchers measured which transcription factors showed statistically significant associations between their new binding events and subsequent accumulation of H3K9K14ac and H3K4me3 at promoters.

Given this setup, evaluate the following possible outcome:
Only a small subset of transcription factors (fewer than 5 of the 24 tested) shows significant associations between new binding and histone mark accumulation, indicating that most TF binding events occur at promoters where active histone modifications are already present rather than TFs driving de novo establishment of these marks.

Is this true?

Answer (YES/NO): YES